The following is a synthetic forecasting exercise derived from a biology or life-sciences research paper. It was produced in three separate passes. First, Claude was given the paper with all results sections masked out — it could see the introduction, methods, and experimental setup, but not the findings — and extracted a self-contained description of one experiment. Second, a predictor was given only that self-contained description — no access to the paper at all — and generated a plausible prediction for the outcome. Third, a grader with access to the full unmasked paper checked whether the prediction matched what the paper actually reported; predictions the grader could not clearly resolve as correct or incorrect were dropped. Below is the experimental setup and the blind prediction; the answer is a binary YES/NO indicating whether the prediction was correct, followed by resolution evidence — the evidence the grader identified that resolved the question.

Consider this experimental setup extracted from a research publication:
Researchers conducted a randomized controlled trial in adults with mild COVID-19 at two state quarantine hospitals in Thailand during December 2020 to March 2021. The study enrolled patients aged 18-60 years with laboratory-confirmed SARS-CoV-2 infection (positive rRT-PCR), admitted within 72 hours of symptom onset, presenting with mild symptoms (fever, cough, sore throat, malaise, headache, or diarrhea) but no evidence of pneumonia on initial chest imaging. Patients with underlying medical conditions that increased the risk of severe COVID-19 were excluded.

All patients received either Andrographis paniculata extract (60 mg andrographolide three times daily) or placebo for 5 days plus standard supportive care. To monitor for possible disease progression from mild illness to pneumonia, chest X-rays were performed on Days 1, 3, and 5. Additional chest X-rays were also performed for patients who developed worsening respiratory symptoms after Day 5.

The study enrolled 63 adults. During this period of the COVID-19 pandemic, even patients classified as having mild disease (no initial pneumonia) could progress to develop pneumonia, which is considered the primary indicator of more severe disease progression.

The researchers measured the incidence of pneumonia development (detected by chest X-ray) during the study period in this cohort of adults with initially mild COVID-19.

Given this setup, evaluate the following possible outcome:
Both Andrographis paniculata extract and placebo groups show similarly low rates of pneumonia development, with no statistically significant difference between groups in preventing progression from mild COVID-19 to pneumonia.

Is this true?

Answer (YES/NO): NO